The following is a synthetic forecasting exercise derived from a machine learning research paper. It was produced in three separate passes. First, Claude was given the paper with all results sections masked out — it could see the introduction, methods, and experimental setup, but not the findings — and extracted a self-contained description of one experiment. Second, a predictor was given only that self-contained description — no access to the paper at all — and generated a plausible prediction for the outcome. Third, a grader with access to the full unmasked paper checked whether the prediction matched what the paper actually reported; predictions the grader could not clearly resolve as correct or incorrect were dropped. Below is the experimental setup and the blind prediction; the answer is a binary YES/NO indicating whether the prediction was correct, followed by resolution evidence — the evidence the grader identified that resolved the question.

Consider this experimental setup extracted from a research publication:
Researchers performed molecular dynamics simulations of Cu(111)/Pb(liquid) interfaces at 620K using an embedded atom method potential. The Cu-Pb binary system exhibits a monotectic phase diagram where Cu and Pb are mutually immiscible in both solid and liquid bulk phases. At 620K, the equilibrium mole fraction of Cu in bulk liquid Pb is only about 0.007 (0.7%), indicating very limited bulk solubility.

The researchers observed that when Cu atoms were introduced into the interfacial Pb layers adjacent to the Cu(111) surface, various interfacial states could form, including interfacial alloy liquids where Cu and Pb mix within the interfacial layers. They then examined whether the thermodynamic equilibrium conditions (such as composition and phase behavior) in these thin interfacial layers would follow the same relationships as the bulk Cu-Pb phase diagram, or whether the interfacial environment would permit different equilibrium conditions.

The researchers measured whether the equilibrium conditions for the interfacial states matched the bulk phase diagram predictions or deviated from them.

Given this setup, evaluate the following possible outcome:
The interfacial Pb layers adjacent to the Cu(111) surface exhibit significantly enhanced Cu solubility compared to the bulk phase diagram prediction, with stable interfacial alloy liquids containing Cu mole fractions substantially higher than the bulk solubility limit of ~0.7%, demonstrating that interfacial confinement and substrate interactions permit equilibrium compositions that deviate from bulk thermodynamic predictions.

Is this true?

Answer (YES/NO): YES